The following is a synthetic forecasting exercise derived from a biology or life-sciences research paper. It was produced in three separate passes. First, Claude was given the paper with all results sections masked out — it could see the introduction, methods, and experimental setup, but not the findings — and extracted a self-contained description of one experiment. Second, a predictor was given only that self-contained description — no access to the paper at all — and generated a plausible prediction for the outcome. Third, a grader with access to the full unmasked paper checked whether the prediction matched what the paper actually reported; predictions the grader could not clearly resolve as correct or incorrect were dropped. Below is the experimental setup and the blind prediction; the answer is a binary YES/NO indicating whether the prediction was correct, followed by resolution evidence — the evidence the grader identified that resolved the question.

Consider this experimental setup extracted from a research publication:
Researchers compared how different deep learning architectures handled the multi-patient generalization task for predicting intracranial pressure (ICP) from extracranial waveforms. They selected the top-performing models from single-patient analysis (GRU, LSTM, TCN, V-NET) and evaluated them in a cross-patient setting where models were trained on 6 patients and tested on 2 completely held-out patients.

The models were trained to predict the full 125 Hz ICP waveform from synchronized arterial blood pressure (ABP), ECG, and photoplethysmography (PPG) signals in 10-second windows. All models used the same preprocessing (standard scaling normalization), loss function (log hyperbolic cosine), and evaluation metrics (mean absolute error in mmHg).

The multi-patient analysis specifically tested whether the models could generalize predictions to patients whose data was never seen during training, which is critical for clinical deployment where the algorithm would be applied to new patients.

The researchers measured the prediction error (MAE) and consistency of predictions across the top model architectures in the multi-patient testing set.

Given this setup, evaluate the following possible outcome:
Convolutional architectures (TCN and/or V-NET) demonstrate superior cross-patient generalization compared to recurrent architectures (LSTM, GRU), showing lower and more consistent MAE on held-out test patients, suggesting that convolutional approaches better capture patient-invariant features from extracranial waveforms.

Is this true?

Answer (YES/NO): NO